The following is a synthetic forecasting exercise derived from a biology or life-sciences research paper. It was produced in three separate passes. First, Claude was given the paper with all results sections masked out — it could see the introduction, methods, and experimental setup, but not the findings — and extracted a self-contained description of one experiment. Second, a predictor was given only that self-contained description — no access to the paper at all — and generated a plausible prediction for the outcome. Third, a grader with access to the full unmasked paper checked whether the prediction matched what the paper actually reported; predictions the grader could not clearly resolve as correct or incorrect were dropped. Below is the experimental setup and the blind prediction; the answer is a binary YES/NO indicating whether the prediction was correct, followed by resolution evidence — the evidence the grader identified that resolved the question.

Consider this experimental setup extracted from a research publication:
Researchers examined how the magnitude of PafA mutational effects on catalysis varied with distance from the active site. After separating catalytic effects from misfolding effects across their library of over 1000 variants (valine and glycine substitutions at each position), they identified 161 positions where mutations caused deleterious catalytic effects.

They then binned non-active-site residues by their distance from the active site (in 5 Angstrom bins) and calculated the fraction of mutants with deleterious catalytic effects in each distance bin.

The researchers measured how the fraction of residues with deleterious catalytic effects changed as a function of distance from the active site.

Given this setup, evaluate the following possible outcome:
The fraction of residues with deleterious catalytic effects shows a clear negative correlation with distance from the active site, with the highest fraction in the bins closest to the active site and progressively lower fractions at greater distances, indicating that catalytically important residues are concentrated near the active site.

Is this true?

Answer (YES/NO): YES